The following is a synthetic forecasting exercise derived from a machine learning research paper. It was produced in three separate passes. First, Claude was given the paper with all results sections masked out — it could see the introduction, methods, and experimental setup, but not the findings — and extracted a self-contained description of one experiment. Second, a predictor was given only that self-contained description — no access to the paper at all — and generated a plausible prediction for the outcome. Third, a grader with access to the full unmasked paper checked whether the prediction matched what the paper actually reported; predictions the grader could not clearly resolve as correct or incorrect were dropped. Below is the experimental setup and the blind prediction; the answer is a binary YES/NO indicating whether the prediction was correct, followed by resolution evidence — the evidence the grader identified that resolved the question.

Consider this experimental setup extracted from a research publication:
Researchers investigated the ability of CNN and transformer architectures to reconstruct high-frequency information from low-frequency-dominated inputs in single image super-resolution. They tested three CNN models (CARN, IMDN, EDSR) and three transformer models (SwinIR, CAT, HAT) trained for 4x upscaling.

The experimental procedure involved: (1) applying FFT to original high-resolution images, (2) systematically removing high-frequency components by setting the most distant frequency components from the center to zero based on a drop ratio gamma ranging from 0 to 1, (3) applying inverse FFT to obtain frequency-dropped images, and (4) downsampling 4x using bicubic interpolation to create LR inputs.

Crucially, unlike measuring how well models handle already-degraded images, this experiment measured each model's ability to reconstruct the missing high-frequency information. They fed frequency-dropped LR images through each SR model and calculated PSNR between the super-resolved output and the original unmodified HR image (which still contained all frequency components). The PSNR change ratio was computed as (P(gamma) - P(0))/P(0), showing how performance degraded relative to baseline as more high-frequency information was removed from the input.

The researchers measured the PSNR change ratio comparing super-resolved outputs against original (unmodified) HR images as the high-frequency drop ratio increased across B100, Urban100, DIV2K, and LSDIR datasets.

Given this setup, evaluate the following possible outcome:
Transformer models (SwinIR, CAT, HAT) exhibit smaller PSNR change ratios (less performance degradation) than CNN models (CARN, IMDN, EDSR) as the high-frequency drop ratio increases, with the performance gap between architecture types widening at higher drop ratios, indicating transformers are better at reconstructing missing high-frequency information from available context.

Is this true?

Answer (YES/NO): NO